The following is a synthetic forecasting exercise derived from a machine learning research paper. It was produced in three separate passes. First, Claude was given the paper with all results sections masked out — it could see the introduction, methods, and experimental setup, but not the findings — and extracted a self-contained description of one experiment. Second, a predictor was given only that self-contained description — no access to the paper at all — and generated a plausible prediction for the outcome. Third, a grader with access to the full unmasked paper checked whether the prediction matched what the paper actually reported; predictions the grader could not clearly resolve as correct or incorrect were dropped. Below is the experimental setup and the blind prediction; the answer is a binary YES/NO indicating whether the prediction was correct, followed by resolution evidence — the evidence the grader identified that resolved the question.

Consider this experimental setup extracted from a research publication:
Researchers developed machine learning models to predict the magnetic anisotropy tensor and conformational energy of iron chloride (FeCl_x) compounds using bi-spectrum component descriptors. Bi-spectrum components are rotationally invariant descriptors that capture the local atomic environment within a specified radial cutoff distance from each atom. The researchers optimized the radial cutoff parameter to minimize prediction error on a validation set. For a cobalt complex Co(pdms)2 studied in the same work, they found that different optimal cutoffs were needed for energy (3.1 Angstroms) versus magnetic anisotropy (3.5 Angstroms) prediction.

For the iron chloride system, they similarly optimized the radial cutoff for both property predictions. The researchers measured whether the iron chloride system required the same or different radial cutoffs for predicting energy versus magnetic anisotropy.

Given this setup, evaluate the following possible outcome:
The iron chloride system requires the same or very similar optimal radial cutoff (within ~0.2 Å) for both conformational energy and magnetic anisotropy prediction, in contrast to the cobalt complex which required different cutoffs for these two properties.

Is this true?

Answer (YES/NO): YES